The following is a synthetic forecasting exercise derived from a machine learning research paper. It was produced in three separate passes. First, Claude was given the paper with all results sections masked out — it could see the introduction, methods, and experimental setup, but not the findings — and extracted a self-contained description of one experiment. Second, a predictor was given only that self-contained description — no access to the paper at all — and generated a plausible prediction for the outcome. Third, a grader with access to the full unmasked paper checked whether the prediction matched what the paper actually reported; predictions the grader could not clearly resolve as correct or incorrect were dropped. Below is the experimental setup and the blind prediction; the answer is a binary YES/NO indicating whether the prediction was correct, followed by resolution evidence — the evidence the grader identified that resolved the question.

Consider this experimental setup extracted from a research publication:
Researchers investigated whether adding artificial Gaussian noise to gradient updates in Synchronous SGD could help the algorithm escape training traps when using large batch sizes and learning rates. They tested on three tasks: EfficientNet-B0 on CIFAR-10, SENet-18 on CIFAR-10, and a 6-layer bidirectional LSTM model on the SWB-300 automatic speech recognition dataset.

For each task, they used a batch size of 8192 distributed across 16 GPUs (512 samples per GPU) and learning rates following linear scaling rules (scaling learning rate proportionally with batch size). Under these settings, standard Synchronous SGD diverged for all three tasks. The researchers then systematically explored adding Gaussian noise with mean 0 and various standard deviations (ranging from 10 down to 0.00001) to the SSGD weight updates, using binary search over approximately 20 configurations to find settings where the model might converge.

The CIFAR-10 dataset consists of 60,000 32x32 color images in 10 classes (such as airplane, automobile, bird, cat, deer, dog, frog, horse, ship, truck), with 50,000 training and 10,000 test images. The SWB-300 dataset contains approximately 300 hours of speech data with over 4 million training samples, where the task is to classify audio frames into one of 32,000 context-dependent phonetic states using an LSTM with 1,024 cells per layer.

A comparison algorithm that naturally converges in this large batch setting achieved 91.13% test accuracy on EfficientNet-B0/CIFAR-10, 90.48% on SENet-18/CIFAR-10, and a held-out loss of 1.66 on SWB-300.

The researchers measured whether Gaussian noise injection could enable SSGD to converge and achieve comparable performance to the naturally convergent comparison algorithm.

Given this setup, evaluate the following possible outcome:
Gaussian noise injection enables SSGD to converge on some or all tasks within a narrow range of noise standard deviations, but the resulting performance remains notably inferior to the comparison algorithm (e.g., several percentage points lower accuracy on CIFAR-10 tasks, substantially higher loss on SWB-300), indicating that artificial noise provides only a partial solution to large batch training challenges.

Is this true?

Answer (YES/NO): NO